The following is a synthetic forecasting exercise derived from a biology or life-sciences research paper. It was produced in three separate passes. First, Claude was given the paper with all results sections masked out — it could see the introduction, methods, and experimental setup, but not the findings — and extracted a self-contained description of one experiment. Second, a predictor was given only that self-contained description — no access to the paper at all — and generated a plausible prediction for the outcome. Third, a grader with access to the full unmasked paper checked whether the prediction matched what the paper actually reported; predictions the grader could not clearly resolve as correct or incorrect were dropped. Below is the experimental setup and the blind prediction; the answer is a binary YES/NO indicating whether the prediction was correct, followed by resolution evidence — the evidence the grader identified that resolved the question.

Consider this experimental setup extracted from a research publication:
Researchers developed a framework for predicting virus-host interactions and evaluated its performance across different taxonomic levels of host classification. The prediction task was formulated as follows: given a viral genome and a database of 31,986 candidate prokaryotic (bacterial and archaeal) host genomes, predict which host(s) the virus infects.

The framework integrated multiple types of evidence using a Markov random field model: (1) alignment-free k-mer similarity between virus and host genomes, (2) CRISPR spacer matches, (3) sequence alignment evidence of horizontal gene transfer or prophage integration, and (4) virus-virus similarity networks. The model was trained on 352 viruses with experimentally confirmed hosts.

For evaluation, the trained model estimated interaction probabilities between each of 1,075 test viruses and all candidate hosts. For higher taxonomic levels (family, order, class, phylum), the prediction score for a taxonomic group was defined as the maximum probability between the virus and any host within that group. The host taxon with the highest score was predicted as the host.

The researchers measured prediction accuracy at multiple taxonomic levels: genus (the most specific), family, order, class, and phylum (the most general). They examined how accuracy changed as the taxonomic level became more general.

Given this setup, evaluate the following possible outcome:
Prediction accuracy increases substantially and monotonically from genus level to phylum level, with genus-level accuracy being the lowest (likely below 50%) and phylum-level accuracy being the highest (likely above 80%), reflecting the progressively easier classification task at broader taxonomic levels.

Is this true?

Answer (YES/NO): NO